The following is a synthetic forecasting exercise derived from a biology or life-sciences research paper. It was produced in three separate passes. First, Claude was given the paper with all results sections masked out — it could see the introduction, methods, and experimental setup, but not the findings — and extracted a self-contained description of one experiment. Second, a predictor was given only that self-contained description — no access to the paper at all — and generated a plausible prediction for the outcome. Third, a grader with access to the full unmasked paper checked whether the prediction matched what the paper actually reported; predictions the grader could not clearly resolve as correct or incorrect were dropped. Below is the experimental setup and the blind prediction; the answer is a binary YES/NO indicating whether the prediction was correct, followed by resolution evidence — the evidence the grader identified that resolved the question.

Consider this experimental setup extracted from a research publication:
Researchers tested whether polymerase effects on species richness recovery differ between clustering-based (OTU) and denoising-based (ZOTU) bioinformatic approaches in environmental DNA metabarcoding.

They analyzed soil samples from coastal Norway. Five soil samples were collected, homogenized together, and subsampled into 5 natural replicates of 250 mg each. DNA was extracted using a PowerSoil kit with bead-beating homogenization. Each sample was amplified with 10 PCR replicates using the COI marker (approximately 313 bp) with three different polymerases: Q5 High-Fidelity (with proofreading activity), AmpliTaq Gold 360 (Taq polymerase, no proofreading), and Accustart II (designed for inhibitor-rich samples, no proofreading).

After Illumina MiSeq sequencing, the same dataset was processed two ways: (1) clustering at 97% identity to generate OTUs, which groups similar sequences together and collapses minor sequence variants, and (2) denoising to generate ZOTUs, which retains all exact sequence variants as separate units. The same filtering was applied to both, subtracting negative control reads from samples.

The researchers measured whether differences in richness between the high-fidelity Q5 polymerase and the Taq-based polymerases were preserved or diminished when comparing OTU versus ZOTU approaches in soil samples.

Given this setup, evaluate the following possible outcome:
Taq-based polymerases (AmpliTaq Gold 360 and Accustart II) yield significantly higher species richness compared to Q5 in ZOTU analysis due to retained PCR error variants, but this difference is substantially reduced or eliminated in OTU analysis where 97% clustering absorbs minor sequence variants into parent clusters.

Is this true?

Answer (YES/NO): NO